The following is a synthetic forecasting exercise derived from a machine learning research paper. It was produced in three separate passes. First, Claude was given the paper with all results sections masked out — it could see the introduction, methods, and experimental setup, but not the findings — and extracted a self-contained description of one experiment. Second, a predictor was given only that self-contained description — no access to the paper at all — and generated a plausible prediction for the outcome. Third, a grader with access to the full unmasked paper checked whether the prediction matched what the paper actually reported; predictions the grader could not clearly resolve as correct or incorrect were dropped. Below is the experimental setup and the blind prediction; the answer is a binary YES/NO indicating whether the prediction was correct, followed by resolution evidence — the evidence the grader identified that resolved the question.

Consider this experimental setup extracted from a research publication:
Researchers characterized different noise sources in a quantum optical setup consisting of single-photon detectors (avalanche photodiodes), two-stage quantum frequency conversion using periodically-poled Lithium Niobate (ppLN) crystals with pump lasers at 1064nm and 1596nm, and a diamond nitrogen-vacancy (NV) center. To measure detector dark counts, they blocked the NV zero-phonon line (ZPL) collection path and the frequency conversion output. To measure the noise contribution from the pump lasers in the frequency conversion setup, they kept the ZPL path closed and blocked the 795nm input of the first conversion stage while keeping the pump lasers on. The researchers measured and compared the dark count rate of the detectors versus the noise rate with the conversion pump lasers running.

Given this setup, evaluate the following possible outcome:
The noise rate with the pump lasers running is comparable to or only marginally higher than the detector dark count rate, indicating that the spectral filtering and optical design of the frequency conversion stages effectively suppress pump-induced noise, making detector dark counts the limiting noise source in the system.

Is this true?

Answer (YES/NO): YES